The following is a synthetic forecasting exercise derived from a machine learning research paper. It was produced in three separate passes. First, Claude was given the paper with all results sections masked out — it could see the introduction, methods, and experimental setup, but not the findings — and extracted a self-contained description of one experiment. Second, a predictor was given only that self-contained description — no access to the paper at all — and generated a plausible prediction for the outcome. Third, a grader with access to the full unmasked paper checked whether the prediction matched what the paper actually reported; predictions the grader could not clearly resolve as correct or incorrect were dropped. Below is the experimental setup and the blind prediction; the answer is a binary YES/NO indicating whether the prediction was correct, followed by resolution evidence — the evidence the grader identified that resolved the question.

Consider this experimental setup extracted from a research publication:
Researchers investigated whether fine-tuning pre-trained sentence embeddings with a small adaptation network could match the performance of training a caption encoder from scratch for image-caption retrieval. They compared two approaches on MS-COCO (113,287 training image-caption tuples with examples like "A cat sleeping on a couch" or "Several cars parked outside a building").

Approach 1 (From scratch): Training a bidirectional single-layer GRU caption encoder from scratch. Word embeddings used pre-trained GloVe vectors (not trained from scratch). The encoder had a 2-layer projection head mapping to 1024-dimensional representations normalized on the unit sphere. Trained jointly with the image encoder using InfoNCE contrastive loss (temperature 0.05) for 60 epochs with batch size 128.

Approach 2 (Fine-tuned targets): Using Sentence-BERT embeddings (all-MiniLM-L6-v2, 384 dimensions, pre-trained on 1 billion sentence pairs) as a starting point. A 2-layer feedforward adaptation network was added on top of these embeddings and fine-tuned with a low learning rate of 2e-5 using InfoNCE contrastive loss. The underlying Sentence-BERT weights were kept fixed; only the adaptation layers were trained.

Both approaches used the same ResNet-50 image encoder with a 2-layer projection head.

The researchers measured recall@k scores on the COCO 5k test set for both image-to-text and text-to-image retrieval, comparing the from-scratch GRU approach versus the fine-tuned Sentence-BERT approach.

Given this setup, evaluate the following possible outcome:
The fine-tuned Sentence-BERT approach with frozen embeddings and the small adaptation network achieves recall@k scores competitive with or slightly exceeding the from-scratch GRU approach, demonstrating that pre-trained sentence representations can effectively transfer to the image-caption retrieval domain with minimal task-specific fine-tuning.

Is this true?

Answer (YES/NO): NO